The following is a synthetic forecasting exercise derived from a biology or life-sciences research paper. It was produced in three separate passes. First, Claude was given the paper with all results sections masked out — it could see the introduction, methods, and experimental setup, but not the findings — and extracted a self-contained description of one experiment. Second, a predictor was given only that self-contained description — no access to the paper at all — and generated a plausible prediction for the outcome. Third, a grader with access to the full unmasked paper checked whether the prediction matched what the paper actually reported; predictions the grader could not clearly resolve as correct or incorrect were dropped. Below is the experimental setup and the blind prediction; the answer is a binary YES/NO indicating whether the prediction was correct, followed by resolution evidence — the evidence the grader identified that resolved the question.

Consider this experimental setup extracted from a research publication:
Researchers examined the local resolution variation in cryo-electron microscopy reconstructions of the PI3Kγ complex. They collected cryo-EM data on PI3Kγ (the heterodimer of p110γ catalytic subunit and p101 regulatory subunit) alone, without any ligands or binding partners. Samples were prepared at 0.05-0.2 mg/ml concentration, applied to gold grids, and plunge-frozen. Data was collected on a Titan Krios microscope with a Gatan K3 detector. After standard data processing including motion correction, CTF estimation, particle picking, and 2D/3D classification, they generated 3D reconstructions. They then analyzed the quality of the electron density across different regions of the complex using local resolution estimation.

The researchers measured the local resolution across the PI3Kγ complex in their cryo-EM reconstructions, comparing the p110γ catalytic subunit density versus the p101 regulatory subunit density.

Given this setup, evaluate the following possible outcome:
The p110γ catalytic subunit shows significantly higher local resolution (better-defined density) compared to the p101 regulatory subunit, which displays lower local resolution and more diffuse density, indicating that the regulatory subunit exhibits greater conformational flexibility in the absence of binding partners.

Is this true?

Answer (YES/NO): YES